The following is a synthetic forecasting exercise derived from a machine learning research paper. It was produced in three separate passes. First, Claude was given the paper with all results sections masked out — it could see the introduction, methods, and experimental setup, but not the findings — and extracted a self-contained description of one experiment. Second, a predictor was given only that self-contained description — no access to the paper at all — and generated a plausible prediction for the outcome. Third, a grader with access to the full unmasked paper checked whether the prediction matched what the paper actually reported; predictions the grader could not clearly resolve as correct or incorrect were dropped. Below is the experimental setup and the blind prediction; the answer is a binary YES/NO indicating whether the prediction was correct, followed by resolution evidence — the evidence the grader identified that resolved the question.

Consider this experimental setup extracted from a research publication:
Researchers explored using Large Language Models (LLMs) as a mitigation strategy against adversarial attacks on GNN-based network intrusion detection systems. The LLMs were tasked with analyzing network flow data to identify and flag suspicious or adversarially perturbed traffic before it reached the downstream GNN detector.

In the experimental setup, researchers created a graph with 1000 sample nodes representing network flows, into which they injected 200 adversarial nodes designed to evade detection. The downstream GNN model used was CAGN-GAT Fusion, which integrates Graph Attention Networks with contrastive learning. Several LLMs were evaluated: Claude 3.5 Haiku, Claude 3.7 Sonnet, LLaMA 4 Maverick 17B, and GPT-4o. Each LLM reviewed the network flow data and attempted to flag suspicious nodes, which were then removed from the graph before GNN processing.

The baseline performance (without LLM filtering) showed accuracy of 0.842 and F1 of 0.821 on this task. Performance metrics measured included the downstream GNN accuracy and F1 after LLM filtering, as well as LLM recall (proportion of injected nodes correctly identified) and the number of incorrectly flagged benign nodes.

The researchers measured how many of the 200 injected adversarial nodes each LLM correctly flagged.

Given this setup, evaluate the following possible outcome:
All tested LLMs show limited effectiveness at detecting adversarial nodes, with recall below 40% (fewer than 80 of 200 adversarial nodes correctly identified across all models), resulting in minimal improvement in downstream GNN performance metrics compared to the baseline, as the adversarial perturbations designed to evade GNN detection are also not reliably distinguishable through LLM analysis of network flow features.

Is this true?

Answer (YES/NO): NO